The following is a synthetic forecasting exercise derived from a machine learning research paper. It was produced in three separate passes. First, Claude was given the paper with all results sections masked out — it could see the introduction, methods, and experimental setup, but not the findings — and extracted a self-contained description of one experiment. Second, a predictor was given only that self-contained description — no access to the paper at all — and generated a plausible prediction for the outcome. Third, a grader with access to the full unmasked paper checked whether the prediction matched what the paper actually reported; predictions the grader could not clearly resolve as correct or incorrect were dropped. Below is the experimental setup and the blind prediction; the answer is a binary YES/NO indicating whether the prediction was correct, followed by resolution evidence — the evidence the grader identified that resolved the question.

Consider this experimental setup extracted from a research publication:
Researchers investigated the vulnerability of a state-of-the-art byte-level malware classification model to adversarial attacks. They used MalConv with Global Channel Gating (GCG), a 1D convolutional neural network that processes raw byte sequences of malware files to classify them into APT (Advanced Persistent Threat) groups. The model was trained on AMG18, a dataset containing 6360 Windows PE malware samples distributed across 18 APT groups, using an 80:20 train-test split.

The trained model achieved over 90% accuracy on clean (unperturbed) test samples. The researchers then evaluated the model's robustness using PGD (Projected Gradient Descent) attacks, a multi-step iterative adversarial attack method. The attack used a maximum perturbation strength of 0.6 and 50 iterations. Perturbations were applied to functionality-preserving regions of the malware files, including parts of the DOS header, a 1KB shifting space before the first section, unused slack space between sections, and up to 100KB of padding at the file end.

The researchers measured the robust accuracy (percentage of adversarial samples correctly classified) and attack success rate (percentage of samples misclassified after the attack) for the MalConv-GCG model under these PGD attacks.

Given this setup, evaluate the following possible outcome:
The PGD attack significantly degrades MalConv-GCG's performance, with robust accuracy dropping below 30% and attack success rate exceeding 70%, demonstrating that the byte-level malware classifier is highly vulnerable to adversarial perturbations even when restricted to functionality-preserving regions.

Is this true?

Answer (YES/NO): YES